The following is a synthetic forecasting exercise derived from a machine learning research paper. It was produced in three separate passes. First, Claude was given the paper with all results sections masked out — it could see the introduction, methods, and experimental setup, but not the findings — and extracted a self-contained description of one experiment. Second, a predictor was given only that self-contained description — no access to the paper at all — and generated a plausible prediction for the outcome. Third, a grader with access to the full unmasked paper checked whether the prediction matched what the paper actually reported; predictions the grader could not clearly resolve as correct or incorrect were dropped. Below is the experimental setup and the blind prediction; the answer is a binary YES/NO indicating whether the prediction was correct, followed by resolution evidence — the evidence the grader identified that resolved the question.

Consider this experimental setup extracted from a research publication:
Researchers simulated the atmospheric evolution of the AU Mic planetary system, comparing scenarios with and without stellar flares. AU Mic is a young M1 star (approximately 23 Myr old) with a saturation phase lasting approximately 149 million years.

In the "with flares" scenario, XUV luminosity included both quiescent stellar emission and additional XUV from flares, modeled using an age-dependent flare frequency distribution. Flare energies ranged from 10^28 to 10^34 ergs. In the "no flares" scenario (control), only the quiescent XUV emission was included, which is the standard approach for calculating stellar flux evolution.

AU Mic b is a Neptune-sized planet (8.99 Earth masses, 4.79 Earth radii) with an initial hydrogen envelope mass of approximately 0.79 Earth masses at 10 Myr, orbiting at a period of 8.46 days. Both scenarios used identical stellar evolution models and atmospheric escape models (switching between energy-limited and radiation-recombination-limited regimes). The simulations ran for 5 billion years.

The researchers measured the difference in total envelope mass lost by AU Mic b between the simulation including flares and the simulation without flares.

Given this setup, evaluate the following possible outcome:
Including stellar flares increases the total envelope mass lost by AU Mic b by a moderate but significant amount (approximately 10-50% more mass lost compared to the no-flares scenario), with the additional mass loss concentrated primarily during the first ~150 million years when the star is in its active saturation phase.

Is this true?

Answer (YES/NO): NO